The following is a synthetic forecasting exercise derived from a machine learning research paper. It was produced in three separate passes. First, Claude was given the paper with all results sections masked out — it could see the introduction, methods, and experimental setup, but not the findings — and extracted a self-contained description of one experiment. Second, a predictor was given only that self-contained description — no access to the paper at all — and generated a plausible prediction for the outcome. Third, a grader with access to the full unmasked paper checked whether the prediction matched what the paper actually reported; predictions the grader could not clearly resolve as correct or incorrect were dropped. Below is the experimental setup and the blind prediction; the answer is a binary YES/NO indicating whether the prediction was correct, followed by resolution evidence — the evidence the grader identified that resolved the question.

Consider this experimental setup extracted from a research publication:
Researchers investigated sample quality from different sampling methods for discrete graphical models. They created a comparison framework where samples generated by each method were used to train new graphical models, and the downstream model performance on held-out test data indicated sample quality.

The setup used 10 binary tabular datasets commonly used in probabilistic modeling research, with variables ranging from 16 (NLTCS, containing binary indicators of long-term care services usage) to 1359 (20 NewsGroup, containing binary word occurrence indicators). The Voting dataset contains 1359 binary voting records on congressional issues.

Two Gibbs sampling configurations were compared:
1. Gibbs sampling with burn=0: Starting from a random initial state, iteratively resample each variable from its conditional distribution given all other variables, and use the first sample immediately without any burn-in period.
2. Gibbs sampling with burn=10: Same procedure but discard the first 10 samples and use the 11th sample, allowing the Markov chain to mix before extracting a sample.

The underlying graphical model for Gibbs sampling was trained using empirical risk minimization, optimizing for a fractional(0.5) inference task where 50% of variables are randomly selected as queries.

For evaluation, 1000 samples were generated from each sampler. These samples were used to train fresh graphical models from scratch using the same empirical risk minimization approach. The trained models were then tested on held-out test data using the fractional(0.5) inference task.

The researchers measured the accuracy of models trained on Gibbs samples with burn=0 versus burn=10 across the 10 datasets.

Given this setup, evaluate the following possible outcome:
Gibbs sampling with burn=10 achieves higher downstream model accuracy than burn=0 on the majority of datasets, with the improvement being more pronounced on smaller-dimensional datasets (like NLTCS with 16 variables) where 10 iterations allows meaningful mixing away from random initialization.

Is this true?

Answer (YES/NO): NO